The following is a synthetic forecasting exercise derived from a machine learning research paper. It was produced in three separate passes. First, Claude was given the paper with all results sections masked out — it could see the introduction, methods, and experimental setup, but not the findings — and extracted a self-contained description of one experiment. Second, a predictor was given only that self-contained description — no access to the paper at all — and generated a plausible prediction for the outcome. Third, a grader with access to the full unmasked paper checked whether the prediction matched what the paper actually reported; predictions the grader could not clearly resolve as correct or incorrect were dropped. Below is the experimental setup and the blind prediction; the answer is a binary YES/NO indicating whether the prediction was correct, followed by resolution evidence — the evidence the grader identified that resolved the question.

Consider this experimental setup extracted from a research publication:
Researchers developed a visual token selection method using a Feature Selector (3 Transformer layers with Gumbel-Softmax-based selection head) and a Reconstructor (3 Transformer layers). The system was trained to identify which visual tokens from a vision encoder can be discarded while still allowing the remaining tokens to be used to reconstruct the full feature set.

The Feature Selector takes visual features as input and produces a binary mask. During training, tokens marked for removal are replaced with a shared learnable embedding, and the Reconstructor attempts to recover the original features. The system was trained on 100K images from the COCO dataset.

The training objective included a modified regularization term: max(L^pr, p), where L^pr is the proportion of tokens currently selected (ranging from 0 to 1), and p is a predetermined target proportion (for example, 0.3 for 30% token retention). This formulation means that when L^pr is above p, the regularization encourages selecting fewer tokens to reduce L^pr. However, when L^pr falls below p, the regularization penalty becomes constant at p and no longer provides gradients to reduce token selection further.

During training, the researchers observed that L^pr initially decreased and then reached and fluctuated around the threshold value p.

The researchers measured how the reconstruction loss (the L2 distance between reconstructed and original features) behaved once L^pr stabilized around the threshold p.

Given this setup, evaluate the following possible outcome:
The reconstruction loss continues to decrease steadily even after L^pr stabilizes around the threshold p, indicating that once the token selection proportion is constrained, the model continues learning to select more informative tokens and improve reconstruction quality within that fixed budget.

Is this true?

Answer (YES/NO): YES